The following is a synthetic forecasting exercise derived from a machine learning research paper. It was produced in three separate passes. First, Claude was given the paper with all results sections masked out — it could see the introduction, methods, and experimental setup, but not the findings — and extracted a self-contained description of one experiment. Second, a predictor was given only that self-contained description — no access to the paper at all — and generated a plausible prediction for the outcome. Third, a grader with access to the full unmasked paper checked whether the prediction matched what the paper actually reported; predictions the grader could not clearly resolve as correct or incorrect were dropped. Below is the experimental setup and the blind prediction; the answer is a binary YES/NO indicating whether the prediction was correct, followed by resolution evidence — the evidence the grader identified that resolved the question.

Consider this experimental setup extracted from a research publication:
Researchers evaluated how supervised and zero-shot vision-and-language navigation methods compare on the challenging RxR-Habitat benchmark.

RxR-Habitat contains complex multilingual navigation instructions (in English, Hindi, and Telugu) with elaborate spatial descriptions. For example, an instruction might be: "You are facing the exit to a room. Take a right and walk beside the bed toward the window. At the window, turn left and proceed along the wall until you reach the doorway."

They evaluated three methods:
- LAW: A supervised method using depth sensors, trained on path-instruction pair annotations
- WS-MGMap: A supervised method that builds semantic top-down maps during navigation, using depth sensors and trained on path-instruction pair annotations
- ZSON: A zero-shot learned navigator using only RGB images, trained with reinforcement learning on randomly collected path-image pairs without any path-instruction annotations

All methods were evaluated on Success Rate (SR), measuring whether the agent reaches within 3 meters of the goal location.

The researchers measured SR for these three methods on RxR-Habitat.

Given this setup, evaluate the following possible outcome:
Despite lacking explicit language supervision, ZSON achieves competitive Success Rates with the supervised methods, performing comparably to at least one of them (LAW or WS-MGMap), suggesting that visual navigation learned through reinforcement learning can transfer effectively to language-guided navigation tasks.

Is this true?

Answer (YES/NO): YES